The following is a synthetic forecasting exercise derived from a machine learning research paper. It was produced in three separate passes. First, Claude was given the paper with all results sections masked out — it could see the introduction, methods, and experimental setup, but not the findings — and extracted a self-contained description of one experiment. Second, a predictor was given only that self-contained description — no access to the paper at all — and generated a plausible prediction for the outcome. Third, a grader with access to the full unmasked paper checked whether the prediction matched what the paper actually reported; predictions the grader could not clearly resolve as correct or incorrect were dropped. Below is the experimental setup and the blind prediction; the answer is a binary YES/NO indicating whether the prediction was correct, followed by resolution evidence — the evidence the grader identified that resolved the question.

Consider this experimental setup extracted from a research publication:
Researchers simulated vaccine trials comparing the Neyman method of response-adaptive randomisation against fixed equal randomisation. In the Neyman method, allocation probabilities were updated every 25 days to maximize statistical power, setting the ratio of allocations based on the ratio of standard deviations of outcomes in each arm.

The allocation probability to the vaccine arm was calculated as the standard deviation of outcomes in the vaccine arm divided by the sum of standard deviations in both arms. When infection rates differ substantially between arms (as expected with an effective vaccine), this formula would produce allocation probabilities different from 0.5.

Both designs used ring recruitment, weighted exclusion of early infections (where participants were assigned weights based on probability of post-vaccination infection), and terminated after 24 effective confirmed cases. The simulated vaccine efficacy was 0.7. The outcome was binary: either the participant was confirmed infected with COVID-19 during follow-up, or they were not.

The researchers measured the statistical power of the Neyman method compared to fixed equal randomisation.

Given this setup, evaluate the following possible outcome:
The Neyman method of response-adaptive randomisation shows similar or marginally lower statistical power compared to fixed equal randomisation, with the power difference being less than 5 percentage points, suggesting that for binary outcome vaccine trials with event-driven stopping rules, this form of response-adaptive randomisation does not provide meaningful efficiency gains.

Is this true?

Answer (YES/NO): NO